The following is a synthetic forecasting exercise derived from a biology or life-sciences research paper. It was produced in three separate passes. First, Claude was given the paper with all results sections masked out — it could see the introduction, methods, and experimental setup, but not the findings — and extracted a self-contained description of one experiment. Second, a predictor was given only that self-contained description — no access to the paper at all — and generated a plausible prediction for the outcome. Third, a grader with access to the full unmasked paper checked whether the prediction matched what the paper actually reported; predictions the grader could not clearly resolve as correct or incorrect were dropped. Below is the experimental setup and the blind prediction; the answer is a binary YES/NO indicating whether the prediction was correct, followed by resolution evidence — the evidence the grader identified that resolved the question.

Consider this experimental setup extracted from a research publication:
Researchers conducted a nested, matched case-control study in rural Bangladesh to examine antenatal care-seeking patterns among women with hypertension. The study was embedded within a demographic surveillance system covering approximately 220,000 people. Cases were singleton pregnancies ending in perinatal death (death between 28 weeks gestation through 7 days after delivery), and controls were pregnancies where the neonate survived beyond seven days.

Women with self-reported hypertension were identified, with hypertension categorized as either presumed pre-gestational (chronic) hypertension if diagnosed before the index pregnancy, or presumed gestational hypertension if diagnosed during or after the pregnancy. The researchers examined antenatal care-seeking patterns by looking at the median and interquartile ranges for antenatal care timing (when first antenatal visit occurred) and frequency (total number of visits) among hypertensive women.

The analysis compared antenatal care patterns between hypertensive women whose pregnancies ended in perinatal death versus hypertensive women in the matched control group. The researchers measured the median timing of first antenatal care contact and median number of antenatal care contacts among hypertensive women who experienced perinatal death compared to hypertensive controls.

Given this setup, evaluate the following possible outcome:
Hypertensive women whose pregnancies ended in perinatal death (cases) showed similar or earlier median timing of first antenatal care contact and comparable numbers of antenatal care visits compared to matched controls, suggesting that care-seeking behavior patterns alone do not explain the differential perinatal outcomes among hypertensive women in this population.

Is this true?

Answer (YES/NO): NO